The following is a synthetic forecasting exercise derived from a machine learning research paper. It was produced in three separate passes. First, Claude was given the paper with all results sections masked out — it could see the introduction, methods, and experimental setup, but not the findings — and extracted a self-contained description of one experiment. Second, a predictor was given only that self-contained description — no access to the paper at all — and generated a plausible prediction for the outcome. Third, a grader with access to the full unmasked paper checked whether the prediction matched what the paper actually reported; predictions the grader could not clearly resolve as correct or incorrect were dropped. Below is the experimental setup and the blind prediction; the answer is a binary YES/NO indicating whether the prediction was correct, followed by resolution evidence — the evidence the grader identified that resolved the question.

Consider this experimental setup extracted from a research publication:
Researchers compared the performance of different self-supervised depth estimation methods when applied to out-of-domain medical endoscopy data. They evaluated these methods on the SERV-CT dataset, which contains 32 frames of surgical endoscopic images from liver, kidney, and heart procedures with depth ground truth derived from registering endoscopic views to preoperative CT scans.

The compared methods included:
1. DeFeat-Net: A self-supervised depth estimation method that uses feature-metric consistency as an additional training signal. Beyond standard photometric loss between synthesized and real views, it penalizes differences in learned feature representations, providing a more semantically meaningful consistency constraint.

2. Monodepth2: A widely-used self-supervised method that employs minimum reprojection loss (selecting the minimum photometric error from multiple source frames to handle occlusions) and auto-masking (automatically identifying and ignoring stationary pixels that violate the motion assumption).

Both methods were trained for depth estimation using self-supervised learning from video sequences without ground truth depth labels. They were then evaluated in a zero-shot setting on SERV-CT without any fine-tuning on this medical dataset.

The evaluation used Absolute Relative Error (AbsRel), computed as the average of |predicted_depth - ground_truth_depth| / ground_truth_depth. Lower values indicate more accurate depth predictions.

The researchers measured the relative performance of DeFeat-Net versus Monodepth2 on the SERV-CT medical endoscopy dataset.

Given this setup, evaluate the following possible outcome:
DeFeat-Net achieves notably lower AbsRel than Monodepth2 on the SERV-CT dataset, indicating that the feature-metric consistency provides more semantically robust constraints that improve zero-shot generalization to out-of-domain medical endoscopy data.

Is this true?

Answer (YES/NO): YES